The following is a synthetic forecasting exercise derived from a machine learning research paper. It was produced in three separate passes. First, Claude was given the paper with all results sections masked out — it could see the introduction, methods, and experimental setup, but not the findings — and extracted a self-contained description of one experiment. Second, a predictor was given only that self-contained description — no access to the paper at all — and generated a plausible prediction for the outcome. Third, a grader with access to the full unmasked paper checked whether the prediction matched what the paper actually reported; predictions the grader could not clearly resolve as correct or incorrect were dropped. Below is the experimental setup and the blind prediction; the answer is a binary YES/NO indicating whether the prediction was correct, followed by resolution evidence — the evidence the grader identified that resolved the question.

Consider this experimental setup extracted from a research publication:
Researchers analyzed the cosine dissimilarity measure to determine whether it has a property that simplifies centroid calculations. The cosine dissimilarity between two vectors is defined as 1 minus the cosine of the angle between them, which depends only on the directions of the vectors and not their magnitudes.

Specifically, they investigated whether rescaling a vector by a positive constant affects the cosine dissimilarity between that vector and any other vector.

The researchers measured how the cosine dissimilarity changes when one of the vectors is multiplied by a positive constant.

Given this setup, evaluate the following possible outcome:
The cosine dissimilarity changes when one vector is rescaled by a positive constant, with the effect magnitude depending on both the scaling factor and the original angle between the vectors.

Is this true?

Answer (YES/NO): NO